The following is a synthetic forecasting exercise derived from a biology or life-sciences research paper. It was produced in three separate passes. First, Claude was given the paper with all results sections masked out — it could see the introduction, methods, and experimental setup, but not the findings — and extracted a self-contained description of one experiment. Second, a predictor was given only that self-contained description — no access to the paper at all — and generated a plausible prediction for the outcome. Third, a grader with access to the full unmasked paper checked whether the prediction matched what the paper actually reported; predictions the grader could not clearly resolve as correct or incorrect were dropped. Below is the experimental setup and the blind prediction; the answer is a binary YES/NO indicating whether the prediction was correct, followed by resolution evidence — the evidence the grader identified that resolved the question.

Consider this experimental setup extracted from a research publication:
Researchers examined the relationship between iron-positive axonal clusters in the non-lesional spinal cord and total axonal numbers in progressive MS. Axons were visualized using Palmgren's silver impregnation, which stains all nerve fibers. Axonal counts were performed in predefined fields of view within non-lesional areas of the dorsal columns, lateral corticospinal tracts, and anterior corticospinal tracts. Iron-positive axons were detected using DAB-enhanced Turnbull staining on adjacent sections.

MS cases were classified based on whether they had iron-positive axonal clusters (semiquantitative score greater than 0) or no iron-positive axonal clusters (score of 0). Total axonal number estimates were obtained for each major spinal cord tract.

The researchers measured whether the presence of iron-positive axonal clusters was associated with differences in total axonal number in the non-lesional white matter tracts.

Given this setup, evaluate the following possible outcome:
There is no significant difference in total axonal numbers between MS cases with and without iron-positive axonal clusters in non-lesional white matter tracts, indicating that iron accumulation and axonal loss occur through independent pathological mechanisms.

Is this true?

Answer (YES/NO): NO